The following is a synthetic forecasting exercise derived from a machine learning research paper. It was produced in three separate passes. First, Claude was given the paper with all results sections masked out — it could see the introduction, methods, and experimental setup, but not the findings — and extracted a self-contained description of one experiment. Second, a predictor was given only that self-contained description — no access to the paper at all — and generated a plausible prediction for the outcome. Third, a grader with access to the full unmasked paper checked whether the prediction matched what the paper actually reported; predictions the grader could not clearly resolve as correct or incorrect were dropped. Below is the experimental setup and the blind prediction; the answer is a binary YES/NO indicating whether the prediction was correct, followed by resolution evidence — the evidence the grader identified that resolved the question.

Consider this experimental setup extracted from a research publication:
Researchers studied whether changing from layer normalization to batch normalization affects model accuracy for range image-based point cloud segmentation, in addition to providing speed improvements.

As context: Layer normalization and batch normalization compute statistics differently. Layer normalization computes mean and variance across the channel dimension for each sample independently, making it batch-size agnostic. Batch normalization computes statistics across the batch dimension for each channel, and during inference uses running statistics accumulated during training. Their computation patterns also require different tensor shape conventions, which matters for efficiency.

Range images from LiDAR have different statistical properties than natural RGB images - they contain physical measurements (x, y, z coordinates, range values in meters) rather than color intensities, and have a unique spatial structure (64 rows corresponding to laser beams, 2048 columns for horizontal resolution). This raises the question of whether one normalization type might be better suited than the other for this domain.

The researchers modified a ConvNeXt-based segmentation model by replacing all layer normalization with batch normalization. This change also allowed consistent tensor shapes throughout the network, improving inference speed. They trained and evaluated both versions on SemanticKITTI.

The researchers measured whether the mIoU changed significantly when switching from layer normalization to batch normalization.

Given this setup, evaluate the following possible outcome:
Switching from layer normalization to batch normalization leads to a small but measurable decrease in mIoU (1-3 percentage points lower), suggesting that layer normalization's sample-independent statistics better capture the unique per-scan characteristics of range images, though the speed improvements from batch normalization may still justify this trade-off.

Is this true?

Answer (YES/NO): NO